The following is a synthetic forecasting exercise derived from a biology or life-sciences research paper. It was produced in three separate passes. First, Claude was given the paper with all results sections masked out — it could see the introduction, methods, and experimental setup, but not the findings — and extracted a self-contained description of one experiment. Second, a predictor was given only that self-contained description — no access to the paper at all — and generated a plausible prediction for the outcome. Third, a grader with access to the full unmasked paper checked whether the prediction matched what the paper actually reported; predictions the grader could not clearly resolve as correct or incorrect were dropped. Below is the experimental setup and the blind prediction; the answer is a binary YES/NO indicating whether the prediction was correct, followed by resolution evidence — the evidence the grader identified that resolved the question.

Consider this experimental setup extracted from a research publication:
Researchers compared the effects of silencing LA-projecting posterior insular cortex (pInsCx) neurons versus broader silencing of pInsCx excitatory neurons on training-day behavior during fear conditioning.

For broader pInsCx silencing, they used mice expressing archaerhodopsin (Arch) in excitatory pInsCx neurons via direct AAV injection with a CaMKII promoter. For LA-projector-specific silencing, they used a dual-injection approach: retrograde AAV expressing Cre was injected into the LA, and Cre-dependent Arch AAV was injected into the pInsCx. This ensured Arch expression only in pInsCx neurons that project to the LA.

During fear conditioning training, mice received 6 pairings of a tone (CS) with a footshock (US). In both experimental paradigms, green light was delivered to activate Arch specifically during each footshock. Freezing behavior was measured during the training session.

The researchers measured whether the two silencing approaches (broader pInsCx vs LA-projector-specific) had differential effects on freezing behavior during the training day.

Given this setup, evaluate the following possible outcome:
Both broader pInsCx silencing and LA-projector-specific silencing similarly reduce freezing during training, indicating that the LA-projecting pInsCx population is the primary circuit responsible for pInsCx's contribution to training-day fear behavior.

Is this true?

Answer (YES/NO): NO